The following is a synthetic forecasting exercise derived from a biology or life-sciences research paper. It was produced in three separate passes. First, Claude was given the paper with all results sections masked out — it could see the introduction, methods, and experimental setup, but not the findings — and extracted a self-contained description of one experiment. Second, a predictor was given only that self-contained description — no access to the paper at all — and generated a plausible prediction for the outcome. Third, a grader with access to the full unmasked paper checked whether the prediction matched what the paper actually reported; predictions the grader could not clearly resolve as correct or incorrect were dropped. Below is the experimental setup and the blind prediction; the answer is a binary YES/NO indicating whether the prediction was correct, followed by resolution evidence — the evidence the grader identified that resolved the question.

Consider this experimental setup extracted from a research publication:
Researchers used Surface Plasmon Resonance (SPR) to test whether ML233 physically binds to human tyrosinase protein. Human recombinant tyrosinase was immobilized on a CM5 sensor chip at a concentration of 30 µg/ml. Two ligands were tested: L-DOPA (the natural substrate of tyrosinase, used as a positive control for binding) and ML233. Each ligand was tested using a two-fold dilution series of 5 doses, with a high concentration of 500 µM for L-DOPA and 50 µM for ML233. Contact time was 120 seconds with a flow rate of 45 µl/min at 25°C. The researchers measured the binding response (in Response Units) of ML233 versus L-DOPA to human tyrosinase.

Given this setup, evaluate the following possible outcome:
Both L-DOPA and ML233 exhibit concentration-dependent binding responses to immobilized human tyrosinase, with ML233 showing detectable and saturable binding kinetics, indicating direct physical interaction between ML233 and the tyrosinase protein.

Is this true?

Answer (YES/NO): YES